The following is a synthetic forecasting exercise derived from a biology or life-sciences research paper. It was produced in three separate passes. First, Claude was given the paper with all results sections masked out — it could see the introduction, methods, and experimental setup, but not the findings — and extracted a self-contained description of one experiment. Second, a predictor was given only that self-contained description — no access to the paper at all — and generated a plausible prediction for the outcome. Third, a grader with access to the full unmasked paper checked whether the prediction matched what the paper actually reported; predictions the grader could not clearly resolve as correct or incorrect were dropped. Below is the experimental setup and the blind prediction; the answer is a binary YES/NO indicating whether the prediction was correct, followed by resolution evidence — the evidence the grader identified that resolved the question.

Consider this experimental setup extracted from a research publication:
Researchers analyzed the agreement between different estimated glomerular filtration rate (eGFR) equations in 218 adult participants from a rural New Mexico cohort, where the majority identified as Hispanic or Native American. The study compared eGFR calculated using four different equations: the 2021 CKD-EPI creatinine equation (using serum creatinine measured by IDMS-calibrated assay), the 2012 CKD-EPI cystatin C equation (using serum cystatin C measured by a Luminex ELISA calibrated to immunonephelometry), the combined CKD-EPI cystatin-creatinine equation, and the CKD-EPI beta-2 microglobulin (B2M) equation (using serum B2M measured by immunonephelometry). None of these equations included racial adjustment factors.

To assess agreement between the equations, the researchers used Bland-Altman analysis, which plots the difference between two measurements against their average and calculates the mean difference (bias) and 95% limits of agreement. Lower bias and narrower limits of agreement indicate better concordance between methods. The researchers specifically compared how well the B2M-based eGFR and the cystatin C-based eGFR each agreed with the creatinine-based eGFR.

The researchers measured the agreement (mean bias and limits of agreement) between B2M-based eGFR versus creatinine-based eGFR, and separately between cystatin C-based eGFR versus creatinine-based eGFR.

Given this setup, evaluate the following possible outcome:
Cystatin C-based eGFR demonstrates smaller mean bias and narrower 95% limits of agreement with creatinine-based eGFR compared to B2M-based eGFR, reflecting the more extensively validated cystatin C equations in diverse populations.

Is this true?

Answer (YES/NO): NO